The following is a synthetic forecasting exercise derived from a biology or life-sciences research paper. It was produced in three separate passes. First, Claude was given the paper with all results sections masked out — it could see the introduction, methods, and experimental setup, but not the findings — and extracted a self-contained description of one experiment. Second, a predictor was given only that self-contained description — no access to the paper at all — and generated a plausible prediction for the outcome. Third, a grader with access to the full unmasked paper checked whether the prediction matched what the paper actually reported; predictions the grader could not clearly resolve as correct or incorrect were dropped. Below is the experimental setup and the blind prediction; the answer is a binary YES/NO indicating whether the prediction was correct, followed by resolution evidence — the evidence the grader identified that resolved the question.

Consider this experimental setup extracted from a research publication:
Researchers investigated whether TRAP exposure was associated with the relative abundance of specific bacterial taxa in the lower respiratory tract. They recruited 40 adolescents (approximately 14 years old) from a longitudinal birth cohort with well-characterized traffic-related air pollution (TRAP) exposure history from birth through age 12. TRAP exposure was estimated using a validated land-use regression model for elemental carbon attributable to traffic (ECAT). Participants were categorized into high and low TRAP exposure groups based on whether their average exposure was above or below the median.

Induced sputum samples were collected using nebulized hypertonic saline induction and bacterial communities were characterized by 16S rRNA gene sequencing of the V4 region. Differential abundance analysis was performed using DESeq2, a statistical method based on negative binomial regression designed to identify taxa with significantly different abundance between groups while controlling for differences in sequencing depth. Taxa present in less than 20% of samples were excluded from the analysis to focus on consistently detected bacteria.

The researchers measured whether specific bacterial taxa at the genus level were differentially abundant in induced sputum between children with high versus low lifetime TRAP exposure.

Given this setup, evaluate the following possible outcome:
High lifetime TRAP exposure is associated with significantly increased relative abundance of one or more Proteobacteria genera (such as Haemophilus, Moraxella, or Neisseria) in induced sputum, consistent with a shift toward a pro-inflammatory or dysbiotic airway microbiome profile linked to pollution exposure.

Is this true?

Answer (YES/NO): NO